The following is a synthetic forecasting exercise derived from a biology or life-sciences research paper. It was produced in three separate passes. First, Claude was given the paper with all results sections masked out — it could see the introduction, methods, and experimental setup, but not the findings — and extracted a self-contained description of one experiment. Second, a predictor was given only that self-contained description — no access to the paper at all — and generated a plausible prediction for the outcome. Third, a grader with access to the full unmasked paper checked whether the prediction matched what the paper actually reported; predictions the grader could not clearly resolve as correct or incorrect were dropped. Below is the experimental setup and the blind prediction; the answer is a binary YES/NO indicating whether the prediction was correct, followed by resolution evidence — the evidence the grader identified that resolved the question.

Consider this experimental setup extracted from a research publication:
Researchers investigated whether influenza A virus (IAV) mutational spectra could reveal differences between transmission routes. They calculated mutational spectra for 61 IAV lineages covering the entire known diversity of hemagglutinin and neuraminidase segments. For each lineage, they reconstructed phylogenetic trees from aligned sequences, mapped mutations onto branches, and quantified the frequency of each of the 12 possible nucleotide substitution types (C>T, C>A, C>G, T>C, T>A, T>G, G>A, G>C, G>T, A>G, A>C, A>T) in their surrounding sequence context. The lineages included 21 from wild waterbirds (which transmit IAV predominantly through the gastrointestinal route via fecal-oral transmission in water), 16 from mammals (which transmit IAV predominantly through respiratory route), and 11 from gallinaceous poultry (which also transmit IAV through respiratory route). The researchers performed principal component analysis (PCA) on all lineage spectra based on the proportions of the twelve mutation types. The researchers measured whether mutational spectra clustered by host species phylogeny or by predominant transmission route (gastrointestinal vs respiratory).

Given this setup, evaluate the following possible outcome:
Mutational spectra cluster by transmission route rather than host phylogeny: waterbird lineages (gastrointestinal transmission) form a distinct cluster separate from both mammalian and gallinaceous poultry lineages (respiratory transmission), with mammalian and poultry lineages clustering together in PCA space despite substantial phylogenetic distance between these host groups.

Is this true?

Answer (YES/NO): YES